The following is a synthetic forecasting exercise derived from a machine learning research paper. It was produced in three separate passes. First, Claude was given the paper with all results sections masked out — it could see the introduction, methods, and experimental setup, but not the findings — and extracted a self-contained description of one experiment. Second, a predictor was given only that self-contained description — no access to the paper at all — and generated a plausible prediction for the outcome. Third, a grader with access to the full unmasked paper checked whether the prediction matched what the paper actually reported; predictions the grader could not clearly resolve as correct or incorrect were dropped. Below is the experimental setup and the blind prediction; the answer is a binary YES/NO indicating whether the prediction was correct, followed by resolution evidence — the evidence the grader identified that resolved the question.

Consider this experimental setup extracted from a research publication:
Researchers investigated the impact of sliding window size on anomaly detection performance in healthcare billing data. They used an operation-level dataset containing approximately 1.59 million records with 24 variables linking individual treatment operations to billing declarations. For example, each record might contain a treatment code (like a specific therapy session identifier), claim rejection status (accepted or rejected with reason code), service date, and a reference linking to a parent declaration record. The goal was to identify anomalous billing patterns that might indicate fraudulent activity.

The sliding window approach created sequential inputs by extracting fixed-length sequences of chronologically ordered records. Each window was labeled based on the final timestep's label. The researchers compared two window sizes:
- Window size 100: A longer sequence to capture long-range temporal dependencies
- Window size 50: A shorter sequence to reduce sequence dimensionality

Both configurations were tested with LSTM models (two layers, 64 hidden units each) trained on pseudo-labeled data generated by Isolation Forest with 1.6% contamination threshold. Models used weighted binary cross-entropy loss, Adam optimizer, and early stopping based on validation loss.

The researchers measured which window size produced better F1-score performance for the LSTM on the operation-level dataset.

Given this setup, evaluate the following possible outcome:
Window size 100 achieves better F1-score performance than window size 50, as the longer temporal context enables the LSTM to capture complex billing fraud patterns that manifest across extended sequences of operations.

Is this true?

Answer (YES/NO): NO